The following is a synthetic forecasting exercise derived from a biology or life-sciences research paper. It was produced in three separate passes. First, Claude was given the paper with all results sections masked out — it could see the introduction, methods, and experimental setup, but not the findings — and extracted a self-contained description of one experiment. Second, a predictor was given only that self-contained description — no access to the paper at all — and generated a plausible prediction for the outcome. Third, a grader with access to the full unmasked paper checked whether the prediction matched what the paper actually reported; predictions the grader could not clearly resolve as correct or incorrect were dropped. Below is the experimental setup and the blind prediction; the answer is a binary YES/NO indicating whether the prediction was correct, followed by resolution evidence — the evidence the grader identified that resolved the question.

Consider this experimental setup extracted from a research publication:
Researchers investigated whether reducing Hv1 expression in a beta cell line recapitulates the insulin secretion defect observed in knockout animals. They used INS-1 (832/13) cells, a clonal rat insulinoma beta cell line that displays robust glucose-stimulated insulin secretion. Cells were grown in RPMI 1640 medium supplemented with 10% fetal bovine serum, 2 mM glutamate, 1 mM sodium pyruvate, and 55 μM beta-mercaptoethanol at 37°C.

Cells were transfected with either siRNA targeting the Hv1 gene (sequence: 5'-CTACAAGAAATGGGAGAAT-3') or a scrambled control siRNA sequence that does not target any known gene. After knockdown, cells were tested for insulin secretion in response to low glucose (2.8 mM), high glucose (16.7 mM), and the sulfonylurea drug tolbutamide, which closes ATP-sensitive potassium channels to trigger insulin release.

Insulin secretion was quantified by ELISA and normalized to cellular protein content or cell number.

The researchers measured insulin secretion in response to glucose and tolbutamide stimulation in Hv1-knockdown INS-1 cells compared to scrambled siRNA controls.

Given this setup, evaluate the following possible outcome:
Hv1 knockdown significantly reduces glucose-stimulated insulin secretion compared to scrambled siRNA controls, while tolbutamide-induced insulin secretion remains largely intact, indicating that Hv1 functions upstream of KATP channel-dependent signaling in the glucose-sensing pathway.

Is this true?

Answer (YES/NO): NO